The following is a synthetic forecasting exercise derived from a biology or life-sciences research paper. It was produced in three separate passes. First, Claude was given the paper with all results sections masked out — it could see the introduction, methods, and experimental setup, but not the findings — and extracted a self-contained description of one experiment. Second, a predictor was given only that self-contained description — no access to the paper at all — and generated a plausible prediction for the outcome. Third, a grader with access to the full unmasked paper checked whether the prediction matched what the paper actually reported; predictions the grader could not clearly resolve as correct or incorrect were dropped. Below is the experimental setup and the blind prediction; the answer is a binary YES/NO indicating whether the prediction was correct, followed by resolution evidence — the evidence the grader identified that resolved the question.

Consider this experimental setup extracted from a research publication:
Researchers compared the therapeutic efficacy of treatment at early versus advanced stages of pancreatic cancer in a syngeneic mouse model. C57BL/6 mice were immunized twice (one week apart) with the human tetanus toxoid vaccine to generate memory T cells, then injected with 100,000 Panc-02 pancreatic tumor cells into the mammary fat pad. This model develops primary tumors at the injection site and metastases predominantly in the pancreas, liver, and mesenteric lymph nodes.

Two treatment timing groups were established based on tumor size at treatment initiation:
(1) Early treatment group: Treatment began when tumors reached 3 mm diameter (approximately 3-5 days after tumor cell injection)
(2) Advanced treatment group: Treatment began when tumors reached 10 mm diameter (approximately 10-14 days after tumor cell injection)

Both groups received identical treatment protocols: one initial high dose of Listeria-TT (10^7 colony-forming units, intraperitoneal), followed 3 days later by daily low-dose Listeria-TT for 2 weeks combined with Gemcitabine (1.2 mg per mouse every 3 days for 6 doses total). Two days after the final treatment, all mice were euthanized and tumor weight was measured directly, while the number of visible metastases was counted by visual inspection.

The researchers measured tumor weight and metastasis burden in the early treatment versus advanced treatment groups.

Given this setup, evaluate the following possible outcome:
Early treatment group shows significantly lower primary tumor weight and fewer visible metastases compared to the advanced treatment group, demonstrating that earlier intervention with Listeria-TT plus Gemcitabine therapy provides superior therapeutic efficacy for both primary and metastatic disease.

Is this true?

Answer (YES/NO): YES